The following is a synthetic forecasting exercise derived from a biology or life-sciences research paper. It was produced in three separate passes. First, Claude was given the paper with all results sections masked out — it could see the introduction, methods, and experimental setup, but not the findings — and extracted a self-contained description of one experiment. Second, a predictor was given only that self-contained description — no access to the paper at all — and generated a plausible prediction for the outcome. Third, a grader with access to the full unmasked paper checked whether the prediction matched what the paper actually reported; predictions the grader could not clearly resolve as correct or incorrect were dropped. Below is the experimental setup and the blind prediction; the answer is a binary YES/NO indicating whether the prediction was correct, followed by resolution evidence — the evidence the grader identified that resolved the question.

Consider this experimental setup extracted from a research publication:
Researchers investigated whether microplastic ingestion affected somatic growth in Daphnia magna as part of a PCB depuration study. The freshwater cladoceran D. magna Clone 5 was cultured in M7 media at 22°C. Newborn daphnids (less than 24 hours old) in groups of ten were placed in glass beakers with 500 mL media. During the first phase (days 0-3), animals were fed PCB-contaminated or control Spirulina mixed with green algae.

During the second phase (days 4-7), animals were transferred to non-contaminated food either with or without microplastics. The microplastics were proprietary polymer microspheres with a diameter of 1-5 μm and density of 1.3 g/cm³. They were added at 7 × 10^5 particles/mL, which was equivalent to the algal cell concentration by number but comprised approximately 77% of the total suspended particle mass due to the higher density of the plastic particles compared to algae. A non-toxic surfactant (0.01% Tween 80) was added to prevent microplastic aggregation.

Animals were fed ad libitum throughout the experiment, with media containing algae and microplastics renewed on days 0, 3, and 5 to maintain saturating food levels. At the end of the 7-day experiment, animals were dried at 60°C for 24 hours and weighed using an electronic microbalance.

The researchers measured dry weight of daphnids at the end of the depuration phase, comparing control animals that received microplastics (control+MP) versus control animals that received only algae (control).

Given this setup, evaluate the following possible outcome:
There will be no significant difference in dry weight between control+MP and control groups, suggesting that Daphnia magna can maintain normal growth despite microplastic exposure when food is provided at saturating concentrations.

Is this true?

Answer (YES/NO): YES